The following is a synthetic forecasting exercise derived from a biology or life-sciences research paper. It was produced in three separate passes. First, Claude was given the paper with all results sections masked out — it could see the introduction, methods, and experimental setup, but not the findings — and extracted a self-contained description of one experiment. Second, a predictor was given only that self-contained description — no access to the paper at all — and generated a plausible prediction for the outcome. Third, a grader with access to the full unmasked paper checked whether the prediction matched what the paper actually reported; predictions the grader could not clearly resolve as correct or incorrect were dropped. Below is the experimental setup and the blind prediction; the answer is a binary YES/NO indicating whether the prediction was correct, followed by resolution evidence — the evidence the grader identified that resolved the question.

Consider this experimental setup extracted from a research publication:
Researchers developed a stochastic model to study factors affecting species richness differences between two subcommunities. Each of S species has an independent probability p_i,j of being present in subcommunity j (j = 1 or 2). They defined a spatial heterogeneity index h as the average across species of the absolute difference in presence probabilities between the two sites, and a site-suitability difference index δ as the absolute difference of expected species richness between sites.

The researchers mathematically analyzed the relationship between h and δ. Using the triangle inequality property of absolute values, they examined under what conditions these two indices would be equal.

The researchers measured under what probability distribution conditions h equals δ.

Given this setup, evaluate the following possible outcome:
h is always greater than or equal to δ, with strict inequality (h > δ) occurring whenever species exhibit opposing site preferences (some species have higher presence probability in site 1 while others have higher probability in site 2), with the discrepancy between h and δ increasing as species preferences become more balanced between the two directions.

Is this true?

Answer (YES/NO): YES